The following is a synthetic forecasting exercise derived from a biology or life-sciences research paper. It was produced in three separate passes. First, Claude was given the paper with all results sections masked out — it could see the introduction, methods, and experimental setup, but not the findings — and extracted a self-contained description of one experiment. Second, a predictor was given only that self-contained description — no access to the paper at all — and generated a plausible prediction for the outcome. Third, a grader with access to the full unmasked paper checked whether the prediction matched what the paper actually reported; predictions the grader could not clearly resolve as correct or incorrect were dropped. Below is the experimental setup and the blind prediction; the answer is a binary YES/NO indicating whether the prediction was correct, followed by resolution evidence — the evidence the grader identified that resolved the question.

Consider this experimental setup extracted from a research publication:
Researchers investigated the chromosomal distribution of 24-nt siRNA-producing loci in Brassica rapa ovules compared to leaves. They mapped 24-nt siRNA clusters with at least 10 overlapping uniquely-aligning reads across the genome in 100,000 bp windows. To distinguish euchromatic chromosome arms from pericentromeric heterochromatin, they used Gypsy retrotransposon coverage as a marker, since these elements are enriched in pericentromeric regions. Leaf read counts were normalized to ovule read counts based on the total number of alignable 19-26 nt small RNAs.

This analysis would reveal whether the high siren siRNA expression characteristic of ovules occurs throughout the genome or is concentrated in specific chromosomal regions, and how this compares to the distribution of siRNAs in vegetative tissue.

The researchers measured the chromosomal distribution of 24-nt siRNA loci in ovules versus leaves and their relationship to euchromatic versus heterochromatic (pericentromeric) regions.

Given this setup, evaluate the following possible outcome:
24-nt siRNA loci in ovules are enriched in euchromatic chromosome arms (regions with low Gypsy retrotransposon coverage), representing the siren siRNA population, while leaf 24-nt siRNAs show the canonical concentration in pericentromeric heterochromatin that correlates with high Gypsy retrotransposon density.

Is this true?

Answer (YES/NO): NO